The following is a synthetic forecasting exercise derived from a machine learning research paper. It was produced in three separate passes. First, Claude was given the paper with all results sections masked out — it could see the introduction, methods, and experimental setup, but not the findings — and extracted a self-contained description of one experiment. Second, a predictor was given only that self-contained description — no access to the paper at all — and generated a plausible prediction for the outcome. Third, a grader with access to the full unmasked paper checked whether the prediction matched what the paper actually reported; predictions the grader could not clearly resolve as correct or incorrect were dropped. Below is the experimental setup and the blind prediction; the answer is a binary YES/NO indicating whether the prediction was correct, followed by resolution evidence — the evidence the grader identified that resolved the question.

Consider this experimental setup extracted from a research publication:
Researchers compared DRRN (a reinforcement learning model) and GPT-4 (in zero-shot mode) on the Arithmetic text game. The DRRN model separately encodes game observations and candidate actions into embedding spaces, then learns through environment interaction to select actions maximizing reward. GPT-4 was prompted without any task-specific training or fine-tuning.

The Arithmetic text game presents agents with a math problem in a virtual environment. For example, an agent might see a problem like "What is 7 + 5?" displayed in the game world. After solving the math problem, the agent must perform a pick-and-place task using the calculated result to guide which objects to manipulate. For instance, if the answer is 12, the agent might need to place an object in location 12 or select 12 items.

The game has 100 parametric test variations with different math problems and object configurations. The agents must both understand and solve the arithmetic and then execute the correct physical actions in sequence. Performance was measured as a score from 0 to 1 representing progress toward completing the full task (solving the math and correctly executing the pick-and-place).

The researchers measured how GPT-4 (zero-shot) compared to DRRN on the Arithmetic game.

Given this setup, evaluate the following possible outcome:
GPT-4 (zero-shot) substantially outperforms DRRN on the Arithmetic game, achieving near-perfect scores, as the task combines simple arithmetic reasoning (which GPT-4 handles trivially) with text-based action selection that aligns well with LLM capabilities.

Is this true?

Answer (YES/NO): NO